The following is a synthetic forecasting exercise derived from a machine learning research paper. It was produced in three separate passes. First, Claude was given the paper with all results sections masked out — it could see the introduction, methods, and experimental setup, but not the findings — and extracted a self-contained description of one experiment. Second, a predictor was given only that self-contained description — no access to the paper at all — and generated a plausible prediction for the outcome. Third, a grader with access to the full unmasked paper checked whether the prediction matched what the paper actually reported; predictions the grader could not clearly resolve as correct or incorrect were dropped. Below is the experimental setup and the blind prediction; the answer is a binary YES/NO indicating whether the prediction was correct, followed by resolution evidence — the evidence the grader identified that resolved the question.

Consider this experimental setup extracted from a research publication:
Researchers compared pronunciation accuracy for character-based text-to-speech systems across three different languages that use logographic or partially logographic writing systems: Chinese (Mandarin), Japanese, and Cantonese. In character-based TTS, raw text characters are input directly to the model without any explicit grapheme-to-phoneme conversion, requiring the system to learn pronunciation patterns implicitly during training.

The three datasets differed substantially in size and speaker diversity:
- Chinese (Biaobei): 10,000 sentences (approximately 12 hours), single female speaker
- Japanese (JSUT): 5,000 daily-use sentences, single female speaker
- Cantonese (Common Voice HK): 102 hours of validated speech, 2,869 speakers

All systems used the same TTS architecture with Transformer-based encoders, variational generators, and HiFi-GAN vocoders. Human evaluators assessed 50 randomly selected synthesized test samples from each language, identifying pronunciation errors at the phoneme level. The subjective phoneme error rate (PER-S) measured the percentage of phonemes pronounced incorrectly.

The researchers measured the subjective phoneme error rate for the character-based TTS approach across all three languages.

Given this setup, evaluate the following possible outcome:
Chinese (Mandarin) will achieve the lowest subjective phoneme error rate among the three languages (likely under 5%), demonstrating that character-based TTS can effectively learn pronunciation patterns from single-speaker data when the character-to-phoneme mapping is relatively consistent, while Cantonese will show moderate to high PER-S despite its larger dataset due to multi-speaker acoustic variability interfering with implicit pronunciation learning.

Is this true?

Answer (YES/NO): NO